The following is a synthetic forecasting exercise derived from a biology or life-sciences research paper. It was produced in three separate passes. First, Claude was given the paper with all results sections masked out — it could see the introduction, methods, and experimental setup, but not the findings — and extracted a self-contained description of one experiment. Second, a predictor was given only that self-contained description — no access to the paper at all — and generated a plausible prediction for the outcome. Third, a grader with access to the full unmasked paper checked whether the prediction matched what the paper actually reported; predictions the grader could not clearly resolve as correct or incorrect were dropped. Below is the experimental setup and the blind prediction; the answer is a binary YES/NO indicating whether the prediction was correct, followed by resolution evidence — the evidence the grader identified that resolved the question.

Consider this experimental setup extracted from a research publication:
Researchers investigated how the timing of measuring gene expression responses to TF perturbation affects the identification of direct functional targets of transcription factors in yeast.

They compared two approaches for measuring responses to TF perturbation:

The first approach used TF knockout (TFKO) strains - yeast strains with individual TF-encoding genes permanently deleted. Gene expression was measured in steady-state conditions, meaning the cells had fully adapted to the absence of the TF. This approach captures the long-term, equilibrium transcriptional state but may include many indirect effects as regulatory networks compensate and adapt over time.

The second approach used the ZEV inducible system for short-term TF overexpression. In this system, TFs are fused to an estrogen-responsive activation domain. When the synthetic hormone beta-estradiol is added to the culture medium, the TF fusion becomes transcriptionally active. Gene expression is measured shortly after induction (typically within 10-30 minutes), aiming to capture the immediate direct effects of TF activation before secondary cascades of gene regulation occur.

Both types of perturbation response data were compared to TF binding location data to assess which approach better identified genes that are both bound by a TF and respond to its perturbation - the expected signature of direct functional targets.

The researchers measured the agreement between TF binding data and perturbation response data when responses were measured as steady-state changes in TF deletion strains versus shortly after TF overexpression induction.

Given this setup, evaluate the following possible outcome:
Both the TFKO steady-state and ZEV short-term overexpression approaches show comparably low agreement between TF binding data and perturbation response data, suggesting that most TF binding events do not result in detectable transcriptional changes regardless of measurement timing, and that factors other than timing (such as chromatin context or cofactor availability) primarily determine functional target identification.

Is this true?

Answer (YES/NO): NO